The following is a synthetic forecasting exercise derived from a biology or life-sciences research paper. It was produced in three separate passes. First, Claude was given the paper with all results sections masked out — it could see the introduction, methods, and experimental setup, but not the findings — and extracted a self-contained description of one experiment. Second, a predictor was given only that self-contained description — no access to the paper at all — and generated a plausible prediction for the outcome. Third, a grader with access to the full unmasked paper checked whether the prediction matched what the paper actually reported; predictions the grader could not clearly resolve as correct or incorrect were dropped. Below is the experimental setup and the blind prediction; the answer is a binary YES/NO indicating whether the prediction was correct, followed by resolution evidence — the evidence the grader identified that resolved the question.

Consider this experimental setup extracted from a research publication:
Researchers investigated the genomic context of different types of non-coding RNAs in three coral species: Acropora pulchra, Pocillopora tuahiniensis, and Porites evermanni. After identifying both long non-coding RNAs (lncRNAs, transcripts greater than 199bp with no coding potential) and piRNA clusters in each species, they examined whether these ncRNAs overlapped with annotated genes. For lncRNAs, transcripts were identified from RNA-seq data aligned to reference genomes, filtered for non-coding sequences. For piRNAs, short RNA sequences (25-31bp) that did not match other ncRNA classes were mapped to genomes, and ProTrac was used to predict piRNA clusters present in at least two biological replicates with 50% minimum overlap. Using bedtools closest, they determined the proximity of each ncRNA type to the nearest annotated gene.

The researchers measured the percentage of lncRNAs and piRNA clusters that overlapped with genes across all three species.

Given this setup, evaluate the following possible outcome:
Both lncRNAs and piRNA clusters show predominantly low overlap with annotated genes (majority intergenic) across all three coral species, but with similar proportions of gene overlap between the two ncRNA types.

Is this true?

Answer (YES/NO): NO